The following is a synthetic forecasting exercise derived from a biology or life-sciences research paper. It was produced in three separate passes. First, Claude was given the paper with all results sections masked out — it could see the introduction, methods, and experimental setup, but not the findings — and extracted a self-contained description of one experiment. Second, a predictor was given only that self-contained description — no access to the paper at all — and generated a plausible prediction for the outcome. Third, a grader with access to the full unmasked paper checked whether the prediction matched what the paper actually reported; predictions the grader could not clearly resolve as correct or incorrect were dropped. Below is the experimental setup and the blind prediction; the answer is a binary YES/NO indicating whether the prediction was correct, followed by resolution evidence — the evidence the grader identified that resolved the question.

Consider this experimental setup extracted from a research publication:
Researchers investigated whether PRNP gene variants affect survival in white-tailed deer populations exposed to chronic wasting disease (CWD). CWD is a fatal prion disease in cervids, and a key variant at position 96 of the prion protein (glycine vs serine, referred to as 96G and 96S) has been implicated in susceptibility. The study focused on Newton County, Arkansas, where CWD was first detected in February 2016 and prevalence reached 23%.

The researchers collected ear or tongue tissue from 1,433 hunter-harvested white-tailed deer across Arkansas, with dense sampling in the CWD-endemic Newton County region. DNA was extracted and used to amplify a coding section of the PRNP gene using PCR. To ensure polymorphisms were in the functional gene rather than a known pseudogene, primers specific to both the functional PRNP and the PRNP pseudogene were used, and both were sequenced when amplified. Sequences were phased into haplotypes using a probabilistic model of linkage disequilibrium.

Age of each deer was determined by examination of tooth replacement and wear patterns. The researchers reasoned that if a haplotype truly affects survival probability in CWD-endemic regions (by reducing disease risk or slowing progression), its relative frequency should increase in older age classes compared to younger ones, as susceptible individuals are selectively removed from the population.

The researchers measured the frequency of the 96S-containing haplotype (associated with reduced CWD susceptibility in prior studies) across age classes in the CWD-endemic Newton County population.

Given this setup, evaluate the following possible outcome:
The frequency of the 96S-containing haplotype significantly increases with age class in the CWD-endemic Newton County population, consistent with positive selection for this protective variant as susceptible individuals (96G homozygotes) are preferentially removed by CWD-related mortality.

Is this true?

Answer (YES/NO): YES